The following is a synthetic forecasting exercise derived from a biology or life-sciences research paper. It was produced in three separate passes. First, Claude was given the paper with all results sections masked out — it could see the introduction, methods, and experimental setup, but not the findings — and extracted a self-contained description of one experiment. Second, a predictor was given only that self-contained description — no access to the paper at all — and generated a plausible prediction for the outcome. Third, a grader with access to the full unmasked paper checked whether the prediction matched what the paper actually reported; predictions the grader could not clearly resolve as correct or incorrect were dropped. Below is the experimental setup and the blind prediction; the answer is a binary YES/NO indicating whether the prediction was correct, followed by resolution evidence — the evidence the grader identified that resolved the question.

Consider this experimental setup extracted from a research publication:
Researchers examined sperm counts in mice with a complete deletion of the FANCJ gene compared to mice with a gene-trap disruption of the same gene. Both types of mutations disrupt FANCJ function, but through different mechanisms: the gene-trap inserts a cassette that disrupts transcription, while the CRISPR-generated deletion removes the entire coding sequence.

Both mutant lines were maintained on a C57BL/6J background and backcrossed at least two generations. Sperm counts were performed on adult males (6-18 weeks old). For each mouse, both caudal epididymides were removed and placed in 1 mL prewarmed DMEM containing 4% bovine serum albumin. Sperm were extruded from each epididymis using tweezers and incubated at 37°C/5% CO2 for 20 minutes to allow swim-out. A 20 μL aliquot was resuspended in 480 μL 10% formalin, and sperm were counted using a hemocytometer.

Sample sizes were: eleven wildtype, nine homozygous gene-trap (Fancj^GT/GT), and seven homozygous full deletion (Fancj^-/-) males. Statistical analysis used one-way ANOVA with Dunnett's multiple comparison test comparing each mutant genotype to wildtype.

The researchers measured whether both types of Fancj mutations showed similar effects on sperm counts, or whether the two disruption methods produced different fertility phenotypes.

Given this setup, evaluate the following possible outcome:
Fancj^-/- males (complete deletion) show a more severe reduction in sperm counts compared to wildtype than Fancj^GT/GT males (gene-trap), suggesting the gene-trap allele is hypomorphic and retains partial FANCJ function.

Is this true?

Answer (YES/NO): NO